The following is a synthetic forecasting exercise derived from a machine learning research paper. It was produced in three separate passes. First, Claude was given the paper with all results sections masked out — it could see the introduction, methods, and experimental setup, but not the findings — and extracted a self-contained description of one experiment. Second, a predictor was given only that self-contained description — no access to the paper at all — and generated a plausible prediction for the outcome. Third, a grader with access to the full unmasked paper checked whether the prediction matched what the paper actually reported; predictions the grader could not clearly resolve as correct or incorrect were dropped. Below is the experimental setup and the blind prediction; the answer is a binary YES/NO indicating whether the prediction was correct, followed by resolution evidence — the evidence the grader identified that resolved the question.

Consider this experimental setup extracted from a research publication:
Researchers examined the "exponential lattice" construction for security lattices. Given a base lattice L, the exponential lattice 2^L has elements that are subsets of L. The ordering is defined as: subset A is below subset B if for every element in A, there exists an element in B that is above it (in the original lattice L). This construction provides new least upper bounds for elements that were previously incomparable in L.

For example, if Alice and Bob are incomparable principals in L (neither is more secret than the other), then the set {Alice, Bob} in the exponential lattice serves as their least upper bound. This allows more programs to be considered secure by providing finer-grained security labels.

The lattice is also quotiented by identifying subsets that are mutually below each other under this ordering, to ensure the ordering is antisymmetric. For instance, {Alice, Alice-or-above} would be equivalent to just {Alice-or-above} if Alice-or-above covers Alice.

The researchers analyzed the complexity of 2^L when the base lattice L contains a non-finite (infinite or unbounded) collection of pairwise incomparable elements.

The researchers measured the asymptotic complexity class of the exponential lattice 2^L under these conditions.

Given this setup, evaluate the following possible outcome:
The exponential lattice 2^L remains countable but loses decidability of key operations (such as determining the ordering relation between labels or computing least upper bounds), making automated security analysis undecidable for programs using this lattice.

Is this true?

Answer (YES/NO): NO